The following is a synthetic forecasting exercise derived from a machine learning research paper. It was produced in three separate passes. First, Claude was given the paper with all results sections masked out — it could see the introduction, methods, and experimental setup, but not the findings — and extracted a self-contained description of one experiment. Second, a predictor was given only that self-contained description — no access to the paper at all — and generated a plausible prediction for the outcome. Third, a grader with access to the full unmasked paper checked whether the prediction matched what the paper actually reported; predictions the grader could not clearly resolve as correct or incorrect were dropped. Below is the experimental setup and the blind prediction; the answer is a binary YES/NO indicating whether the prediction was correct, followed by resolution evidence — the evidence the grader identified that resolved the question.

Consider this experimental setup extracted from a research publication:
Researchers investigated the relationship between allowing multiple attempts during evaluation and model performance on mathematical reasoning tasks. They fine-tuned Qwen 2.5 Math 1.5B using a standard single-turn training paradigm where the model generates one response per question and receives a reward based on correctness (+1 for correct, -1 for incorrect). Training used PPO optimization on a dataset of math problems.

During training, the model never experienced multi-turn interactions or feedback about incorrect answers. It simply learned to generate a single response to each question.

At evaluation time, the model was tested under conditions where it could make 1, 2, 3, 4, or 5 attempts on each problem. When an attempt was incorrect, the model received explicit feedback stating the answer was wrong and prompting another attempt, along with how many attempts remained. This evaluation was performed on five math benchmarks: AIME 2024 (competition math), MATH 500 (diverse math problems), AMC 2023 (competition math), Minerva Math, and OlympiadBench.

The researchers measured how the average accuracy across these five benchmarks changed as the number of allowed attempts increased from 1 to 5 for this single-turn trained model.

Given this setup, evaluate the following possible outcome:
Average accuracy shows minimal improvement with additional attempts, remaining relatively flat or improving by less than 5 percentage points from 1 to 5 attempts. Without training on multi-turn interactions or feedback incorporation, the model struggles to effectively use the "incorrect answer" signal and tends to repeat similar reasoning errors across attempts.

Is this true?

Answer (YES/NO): YES